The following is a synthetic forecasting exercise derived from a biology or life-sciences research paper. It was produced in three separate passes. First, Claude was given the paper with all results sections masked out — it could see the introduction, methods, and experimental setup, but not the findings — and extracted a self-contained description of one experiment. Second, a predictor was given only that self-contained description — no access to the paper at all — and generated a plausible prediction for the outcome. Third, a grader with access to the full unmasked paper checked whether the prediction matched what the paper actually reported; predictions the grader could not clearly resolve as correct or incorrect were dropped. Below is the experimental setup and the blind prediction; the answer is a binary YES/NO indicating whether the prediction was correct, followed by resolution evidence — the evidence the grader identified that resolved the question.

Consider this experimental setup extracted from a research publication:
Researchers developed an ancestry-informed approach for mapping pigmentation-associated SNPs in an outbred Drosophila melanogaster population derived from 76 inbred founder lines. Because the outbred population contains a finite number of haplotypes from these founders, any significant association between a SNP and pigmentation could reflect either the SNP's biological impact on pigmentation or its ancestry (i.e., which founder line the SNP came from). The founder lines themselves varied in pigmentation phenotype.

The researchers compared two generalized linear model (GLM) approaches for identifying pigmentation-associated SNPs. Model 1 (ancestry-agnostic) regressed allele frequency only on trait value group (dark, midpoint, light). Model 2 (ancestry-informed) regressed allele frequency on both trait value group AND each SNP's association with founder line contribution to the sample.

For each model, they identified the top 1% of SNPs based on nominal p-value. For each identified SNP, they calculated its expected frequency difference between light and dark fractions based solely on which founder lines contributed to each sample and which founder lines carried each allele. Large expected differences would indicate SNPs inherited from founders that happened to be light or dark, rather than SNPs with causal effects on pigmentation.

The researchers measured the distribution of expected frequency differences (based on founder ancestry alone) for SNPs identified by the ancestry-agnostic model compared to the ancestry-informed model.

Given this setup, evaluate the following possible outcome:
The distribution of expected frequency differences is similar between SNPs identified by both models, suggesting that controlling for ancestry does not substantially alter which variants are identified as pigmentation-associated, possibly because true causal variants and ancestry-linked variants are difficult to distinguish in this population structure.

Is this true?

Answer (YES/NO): NO